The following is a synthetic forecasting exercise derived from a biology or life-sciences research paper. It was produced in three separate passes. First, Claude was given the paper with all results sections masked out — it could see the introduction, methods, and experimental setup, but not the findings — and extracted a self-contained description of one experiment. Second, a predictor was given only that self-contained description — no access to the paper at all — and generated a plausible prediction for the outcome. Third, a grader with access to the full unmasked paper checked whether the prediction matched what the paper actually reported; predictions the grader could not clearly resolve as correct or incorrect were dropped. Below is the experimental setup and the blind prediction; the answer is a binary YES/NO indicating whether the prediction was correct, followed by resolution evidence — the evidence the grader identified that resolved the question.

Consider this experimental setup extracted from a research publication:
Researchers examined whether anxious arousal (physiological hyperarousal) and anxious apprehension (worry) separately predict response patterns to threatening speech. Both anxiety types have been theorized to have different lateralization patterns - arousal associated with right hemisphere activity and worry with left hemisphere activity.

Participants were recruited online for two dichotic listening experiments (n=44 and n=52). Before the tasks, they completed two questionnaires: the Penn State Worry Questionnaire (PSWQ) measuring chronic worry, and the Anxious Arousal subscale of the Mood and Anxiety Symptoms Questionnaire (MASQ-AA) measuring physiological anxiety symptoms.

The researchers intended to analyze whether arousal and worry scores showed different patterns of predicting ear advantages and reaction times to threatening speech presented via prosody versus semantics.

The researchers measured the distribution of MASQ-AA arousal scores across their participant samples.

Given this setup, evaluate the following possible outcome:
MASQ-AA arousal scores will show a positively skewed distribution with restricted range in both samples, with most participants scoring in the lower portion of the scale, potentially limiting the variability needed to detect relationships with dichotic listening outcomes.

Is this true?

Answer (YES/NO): YES